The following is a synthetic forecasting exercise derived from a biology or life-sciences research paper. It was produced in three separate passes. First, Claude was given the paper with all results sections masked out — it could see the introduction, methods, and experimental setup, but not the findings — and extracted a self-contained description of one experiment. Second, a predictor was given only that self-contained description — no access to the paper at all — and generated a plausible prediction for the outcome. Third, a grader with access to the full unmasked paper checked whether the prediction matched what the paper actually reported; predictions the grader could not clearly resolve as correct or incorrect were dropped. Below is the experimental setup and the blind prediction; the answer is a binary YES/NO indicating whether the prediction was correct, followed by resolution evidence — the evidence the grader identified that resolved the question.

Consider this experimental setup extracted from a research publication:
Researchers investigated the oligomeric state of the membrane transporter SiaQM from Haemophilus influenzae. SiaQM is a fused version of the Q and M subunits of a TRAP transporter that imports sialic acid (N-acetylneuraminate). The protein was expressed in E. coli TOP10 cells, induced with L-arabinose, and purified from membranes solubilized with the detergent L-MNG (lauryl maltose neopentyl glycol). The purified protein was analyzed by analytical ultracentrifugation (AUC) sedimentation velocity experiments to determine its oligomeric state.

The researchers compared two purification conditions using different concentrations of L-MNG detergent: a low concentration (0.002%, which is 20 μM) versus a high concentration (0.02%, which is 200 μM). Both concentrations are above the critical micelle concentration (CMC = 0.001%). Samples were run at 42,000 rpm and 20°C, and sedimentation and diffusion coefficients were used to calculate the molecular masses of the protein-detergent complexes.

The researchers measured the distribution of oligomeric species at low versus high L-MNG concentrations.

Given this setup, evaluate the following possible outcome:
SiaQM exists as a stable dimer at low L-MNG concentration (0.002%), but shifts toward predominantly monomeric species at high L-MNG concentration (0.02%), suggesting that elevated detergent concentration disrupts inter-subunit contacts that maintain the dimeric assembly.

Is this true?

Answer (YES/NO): YES